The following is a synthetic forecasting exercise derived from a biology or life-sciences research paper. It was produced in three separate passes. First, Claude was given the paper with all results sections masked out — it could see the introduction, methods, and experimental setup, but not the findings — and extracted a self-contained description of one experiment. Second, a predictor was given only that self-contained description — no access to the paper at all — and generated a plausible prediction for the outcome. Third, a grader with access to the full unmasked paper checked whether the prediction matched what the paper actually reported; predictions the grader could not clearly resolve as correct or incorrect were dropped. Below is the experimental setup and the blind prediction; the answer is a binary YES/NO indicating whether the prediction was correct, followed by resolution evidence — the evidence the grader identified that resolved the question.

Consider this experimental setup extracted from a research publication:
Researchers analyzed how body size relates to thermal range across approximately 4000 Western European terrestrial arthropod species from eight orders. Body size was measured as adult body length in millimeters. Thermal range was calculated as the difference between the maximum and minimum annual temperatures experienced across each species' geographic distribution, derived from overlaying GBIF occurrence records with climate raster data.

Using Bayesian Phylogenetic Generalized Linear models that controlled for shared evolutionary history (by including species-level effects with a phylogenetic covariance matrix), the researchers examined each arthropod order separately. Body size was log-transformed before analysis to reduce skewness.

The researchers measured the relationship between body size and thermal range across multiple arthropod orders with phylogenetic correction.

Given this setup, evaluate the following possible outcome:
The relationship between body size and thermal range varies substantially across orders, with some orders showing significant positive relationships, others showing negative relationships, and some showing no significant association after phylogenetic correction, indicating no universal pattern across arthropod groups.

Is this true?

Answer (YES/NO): NO